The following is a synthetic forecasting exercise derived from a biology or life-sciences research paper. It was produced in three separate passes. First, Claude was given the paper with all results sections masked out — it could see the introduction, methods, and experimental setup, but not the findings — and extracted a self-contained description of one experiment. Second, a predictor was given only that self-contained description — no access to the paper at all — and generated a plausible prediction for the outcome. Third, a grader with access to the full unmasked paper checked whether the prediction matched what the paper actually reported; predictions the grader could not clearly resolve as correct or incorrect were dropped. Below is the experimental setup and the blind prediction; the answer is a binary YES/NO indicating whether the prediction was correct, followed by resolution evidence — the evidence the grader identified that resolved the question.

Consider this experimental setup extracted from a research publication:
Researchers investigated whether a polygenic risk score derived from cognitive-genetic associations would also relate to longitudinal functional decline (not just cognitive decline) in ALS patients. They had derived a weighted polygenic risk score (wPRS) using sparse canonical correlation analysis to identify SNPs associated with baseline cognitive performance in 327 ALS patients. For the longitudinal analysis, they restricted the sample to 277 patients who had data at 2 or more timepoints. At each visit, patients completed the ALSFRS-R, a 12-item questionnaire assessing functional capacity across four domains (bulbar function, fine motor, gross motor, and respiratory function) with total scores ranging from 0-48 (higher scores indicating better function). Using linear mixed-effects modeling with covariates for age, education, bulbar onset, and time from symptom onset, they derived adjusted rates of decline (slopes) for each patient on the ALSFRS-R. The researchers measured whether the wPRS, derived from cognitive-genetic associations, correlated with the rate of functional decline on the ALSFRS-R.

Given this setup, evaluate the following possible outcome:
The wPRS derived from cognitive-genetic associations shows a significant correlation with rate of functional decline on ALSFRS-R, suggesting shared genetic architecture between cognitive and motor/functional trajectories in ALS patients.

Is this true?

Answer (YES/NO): NO